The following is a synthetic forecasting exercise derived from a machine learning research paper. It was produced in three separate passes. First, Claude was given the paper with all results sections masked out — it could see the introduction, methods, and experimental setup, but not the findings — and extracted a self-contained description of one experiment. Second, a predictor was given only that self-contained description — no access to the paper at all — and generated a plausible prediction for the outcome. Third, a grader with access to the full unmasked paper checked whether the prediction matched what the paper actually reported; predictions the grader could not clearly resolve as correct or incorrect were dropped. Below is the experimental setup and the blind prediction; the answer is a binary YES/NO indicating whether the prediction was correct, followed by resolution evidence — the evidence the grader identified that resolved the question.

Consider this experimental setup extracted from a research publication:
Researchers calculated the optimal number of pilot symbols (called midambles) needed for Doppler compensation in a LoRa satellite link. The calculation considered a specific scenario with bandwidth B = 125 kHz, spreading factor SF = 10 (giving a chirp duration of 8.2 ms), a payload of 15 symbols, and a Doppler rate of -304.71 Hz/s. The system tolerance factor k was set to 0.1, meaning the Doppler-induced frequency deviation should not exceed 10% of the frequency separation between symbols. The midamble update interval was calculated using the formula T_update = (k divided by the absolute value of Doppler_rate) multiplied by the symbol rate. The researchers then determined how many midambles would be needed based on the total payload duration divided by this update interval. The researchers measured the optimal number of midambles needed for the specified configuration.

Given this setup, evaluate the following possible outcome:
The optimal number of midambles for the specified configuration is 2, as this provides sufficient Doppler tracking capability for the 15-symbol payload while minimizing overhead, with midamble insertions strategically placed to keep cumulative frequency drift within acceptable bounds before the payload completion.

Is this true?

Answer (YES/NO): NO